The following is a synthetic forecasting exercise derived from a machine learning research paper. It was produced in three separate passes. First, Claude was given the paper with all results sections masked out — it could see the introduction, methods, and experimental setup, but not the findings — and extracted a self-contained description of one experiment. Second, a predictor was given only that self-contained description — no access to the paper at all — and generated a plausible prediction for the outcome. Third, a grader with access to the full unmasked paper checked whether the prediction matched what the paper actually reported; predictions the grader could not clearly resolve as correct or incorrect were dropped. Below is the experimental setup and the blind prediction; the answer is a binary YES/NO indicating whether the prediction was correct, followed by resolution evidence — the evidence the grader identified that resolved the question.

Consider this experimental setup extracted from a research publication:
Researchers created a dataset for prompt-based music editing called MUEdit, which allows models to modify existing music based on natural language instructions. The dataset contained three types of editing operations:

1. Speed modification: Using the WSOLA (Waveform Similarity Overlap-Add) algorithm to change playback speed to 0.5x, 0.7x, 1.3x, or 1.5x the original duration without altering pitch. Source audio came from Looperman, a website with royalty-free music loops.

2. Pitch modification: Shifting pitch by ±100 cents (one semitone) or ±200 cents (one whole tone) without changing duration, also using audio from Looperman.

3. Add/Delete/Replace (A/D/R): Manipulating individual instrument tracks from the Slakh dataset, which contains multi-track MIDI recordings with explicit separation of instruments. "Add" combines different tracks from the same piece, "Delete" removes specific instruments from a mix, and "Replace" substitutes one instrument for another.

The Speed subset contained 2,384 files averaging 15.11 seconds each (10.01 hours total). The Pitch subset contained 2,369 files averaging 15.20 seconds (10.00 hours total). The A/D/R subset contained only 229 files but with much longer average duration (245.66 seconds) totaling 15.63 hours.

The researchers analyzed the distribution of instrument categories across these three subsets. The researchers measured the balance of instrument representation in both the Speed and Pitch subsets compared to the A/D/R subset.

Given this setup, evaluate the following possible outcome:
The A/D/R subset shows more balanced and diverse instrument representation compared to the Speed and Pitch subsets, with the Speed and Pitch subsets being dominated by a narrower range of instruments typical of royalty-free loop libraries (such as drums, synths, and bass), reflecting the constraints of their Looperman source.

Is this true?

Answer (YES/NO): NO